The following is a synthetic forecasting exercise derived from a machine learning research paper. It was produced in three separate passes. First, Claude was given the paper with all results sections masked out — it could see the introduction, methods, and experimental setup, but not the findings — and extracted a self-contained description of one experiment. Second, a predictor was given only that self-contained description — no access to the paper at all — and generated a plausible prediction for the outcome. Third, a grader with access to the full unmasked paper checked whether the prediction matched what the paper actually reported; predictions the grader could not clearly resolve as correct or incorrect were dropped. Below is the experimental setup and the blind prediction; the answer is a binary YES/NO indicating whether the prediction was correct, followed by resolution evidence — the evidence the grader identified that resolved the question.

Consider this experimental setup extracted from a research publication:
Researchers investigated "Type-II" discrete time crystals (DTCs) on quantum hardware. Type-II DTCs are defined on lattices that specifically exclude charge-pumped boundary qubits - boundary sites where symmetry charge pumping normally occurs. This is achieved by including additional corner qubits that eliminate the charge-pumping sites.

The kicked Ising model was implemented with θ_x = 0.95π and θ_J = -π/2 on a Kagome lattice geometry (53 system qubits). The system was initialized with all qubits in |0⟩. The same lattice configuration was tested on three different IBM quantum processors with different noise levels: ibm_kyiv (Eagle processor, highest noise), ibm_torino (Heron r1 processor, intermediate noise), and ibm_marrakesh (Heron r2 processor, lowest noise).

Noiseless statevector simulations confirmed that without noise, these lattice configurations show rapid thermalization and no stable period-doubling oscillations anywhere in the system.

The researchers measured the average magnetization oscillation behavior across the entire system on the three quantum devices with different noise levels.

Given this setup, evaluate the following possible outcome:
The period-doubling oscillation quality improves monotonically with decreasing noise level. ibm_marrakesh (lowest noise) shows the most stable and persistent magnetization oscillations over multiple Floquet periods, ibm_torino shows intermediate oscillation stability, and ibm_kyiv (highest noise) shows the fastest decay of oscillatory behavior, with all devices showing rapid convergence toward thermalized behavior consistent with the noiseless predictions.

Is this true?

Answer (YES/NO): NO